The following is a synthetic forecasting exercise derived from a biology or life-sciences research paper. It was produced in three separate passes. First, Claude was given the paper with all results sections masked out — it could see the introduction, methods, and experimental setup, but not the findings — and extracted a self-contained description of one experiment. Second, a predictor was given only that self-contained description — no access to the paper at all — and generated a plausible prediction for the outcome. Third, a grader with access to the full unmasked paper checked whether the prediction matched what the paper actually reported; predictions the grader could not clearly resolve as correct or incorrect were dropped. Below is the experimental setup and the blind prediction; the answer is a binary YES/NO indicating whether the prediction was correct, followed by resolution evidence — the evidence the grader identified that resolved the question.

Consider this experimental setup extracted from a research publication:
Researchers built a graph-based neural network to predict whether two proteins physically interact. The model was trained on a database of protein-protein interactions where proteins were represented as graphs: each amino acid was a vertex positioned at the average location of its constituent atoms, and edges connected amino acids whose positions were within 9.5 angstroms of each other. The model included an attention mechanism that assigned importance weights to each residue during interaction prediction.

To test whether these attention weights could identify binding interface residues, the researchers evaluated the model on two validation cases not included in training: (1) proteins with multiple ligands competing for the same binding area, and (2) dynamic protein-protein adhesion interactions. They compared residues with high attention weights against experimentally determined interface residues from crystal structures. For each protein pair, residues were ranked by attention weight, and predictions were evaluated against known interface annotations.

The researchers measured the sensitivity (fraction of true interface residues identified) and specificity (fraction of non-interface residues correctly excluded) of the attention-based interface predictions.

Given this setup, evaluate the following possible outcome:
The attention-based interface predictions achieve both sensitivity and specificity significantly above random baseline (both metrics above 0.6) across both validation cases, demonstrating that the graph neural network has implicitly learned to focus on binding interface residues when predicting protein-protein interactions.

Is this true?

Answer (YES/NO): NO